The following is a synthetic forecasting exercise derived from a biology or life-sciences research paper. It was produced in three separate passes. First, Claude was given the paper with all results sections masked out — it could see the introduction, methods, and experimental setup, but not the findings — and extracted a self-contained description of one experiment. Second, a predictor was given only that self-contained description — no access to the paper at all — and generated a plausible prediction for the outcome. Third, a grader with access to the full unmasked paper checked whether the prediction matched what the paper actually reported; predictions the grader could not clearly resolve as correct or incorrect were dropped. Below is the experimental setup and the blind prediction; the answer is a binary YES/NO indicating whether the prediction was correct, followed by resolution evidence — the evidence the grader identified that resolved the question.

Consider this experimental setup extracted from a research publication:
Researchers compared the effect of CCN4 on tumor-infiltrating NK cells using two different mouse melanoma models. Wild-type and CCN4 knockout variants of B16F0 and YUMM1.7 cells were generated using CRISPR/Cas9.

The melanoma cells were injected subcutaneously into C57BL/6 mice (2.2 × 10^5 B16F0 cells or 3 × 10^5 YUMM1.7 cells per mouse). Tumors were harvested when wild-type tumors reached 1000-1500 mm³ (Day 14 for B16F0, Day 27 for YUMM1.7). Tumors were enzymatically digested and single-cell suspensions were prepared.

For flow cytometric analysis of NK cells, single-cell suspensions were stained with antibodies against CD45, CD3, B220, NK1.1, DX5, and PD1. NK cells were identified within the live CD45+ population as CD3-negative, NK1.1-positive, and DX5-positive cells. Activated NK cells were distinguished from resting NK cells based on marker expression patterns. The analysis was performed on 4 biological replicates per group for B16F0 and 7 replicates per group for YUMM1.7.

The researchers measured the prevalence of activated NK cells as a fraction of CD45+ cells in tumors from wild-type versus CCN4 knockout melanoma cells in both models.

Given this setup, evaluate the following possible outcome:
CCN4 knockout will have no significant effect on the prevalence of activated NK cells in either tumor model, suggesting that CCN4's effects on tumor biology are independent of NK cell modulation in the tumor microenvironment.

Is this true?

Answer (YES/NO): NO